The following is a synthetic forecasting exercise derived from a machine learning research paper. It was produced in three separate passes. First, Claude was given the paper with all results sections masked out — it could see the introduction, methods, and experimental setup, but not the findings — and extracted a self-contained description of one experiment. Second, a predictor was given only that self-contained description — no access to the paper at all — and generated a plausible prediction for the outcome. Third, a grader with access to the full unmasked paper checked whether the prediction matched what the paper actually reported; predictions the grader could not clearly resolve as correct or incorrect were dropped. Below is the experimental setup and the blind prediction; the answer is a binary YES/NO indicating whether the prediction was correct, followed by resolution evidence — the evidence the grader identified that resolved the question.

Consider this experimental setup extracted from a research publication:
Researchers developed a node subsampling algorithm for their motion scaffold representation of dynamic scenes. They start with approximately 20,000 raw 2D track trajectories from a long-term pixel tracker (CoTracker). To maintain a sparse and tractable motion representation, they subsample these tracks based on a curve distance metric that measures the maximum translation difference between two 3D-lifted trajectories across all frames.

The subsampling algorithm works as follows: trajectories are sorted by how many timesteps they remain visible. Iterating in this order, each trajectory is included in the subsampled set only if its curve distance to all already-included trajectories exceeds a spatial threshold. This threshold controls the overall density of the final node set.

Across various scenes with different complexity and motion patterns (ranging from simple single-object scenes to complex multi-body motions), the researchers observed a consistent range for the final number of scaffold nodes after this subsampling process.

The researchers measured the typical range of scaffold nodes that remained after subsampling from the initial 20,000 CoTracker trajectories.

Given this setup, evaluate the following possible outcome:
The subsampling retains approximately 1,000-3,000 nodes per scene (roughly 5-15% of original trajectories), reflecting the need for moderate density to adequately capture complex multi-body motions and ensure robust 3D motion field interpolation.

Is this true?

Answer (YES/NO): NO